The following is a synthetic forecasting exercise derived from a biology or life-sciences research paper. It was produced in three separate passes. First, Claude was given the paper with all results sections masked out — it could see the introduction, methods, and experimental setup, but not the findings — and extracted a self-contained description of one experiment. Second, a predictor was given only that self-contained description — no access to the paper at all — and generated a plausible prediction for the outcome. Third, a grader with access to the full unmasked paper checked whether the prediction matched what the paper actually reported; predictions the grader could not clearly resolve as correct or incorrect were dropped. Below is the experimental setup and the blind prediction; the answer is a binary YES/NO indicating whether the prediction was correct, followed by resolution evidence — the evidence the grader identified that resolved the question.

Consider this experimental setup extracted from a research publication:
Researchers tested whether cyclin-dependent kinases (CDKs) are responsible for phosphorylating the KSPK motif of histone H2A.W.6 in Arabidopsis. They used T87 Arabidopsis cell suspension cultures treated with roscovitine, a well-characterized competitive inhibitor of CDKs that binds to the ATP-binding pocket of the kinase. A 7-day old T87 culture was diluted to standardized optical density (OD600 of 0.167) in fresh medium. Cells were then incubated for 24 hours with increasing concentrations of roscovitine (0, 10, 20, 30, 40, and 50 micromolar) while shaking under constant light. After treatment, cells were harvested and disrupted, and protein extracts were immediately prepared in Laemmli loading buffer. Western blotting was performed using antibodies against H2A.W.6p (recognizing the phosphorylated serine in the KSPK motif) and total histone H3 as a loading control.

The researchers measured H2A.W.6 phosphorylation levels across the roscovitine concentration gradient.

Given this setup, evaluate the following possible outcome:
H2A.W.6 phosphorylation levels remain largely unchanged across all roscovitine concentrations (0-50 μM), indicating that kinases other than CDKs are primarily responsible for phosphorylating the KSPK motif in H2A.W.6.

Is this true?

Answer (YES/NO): NO